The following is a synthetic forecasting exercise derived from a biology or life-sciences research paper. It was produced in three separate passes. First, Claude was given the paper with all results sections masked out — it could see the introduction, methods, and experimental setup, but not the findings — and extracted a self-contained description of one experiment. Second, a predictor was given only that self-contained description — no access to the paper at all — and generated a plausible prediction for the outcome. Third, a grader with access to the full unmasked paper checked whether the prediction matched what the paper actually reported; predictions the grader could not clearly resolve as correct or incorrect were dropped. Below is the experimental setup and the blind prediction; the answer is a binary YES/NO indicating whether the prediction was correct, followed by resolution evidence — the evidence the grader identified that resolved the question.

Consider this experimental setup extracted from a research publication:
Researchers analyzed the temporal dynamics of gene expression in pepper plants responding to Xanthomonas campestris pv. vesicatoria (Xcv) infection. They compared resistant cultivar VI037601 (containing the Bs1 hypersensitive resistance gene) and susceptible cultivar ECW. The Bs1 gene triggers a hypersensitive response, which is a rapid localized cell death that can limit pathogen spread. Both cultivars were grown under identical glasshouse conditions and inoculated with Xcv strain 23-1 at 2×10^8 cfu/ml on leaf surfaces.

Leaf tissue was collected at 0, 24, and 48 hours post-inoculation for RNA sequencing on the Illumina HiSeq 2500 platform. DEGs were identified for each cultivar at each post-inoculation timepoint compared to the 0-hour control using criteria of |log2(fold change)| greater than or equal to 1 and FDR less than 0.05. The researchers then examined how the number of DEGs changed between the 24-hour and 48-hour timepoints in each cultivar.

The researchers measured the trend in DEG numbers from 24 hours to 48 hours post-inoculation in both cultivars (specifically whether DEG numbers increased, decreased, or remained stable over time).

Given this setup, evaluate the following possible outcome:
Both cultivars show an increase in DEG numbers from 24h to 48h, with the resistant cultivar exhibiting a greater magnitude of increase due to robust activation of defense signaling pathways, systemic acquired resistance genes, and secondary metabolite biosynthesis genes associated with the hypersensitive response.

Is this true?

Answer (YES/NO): NO